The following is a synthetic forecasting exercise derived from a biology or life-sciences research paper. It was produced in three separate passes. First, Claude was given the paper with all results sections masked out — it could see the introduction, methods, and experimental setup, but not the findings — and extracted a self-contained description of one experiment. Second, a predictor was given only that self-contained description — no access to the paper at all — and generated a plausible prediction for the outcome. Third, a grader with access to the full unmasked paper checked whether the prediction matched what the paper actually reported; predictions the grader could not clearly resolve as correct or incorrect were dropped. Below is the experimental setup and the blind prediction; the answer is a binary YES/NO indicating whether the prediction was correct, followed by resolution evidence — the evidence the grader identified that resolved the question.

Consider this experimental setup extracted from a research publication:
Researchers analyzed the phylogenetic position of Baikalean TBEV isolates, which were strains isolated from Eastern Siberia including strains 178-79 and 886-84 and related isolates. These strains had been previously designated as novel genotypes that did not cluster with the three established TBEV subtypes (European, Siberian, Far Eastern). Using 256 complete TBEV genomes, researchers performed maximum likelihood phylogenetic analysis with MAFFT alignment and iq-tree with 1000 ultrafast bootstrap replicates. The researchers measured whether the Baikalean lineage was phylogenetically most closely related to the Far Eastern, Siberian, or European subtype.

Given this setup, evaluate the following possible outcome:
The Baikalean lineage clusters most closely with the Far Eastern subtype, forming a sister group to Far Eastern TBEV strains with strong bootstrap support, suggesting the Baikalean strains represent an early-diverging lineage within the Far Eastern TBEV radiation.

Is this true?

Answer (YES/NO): YES